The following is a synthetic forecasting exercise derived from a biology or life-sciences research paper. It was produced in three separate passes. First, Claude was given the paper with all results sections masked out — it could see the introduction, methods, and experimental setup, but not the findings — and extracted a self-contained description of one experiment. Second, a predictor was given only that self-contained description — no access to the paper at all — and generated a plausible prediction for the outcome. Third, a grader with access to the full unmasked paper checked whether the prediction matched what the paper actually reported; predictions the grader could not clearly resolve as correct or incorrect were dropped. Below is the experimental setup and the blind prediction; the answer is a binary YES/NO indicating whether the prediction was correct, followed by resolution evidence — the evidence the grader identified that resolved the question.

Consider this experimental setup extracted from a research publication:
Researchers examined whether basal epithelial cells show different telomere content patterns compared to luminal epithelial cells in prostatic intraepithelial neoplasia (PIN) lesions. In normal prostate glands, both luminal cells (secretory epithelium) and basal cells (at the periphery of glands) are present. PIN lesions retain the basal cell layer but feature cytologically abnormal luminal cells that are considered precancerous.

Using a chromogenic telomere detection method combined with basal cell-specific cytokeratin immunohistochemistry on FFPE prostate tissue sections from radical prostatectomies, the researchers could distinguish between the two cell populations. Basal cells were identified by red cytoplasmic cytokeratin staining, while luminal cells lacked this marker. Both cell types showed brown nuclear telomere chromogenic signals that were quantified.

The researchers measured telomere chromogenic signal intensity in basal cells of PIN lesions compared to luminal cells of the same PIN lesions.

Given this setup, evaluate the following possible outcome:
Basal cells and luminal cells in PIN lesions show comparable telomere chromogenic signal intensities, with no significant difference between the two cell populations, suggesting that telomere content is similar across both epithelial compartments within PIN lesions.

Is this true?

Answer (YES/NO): NO